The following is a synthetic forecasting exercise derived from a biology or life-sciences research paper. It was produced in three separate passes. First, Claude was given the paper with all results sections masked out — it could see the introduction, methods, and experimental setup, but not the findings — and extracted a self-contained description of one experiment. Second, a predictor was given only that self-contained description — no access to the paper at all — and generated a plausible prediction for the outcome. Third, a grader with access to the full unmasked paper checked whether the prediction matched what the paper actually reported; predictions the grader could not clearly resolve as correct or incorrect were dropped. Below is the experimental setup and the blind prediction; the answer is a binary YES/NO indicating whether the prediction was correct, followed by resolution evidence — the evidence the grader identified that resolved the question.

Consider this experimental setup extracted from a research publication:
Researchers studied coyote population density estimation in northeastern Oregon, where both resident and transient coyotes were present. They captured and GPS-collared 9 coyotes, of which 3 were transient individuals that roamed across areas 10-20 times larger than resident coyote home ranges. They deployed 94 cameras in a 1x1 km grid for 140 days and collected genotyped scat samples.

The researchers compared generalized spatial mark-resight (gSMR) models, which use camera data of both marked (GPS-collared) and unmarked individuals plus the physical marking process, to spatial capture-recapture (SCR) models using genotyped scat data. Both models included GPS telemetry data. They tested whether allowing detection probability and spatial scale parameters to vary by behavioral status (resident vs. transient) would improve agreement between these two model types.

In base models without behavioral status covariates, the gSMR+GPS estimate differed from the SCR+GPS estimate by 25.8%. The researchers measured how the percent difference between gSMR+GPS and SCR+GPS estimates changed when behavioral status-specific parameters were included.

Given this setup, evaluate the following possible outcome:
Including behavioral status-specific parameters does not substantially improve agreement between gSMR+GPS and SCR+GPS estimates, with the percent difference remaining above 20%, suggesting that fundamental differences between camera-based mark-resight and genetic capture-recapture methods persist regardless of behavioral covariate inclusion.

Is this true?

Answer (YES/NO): NO